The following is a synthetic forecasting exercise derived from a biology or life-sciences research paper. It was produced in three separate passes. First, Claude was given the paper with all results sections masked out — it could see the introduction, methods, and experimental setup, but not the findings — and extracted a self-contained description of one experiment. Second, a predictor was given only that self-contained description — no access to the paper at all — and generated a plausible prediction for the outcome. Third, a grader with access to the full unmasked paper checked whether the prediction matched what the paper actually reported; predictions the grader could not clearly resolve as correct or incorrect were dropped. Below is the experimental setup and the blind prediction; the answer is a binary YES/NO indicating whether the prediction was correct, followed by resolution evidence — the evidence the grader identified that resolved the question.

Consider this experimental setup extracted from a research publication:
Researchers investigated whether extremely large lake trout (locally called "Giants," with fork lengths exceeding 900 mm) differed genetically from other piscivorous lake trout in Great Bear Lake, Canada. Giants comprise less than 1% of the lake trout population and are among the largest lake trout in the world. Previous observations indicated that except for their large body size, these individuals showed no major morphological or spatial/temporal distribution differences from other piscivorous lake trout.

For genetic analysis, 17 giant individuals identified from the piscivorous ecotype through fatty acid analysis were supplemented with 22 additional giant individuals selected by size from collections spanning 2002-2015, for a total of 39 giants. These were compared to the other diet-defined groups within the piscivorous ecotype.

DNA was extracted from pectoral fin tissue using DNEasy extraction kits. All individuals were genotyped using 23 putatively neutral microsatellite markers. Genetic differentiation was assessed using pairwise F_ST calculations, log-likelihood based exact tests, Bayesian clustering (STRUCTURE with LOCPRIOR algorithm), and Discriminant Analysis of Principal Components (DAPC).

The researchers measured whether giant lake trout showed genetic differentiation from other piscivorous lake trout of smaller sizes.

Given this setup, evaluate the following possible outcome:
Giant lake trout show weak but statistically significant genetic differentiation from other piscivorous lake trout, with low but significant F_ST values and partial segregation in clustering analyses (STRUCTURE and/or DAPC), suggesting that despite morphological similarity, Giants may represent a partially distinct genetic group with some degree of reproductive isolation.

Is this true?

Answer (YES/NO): YES